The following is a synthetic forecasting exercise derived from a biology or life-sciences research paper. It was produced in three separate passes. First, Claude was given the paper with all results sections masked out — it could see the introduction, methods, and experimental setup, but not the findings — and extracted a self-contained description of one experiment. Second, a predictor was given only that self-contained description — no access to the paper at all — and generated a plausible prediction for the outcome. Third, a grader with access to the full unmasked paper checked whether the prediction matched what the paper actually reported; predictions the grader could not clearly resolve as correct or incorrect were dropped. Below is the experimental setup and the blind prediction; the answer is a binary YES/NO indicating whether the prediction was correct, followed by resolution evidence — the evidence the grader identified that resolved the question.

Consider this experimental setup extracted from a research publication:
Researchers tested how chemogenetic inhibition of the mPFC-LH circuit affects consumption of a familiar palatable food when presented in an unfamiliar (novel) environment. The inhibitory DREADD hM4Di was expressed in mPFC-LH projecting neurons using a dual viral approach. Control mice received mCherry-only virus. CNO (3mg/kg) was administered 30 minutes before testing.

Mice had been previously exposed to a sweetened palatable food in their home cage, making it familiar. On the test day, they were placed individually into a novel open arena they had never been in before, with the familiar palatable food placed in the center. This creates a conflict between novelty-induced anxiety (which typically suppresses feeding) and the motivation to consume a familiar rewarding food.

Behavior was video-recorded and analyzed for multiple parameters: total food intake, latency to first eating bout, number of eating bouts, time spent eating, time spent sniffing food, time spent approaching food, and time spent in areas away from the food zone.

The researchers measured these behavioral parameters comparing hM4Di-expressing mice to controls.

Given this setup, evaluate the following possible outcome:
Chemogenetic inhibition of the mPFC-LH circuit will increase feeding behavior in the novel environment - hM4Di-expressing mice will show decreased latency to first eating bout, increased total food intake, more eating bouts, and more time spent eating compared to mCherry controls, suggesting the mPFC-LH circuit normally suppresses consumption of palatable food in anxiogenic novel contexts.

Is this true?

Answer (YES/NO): NO